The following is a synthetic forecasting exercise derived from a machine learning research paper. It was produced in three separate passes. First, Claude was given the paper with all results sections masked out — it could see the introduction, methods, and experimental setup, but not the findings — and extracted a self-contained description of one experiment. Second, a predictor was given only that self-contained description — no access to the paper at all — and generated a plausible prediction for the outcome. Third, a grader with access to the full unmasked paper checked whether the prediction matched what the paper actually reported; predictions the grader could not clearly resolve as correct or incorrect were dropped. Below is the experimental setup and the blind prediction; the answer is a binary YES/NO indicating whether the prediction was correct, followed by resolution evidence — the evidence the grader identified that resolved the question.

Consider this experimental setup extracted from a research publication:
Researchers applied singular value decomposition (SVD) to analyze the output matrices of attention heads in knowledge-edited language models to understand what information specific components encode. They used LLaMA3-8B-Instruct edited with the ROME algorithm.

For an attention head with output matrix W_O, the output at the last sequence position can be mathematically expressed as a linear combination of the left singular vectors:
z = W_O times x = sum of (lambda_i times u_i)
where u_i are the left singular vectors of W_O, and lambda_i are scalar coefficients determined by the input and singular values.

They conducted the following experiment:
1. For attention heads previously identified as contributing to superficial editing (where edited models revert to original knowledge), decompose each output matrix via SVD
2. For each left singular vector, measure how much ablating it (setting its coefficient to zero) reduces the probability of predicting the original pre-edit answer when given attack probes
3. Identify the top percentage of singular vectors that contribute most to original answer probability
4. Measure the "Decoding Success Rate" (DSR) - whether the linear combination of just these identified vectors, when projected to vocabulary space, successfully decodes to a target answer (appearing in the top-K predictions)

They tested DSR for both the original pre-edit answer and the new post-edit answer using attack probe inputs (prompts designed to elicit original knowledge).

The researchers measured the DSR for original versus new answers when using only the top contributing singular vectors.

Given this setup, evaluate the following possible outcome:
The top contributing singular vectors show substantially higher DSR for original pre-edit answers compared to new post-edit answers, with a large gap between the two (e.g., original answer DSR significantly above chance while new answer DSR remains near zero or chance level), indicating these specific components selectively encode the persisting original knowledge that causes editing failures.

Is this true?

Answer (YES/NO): YES